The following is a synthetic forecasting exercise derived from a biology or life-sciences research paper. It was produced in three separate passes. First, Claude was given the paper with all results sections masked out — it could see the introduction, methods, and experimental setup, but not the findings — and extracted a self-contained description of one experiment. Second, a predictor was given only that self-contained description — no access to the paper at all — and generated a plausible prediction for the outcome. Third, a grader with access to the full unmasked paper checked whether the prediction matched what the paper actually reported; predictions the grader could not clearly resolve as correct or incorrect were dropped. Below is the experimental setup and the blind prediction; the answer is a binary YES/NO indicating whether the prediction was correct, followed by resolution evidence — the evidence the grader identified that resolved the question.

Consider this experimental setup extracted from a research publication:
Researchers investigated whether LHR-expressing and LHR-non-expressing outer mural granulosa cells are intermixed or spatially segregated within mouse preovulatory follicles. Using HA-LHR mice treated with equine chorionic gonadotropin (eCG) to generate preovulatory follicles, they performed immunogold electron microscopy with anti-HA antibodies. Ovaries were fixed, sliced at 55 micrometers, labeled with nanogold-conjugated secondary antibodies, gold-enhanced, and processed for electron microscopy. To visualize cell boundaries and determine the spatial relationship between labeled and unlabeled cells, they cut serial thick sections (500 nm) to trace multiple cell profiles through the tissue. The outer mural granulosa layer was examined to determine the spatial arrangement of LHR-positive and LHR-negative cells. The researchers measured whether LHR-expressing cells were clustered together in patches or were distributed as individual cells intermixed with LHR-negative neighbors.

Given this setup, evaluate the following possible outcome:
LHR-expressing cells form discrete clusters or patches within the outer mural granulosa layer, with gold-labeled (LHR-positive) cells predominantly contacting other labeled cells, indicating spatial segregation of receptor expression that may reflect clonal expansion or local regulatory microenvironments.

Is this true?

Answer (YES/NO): NO